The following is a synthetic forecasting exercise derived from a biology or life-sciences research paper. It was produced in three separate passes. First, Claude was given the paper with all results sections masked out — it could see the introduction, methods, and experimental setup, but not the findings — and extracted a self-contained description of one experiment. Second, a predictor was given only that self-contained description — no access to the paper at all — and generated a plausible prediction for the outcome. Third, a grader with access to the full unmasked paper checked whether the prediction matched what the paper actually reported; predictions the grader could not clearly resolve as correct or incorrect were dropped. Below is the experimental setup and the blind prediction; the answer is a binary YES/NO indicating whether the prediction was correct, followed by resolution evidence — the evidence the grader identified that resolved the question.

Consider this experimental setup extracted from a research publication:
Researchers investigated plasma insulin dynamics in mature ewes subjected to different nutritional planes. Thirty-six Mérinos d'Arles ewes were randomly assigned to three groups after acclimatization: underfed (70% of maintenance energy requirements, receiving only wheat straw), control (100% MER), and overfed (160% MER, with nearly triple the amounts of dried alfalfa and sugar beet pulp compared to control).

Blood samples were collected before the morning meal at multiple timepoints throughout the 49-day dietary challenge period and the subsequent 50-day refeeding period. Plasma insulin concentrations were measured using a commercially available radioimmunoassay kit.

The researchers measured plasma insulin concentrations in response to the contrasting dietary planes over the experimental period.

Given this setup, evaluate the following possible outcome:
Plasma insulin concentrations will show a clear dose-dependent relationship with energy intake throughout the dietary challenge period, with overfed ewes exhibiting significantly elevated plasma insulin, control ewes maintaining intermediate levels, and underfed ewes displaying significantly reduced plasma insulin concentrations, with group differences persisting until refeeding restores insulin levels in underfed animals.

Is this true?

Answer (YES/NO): NO